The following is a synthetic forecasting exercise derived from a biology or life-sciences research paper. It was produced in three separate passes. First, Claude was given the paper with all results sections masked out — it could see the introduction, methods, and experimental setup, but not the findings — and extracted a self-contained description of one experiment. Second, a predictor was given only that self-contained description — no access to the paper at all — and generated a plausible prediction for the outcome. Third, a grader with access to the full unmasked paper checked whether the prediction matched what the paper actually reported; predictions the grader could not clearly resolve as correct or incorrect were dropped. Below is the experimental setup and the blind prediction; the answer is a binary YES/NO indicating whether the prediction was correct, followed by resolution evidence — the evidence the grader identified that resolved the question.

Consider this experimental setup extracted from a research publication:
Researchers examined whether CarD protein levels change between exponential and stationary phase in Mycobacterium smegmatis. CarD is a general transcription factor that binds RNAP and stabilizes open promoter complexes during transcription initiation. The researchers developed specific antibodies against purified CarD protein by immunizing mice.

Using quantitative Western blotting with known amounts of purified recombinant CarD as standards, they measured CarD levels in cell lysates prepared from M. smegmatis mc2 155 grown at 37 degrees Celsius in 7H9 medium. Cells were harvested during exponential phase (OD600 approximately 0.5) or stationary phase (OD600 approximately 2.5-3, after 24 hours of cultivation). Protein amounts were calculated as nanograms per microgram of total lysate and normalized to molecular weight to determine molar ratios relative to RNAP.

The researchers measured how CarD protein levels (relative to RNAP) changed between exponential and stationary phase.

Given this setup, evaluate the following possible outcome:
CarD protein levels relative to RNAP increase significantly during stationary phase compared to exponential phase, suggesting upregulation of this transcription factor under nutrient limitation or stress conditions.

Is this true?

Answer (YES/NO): NO